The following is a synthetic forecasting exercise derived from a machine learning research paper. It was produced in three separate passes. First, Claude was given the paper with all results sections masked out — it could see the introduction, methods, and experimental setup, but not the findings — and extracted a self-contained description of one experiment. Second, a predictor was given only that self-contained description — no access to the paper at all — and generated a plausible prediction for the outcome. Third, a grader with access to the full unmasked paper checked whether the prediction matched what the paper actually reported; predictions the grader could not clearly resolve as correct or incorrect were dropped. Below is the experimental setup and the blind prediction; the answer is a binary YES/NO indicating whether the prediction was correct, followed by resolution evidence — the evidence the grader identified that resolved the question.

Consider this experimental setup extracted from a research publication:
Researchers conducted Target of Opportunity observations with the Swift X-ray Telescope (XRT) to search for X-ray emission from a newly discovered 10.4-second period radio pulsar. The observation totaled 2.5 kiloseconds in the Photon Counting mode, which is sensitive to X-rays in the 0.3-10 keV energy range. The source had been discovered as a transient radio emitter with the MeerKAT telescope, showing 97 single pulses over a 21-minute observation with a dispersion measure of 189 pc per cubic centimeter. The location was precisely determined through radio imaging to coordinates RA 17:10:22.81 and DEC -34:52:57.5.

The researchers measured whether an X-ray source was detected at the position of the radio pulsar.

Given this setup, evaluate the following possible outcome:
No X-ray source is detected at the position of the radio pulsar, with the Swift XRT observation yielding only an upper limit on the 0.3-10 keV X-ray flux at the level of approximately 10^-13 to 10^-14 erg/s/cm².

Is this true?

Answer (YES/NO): YES